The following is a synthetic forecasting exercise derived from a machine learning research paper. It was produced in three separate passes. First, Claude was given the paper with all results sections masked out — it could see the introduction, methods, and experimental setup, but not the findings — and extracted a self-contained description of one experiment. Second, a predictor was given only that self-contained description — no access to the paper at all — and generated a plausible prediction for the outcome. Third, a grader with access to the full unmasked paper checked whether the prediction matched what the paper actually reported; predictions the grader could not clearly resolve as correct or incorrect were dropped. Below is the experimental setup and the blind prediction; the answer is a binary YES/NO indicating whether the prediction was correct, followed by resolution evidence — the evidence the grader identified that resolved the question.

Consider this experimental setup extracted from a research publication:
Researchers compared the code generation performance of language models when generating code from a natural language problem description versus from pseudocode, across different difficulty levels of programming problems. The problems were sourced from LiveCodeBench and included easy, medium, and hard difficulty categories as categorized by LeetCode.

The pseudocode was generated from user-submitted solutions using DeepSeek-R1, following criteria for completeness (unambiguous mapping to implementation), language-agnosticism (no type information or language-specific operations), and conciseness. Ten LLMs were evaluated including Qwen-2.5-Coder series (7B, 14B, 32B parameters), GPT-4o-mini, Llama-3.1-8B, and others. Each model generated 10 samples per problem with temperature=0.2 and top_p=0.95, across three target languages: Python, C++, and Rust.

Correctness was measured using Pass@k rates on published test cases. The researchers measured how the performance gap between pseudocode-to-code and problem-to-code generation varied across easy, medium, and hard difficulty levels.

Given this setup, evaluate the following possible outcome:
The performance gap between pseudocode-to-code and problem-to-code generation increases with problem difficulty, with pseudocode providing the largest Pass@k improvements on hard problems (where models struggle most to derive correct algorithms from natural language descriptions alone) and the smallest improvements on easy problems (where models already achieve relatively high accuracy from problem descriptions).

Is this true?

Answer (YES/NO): YES